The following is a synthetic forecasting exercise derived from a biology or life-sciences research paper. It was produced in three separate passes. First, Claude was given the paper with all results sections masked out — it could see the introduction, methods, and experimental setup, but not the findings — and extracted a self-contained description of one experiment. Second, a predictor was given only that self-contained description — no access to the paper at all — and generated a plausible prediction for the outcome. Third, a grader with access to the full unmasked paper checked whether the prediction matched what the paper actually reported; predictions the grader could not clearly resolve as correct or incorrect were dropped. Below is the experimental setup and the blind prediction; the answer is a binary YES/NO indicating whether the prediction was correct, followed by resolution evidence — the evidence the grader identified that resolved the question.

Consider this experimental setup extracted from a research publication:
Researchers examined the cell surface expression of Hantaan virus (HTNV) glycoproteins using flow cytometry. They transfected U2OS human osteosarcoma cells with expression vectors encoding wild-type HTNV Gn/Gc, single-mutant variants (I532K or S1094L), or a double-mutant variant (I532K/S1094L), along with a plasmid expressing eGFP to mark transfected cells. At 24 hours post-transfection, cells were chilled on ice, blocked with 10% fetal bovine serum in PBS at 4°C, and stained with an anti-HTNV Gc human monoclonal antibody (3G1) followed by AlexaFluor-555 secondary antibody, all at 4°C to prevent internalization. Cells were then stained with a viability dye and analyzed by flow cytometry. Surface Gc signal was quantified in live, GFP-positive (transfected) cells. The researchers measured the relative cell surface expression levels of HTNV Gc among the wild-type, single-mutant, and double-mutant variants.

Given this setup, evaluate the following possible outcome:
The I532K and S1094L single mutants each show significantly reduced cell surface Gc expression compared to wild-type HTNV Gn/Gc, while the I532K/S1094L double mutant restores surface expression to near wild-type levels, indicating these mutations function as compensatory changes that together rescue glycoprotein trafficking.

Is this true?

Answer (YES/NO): NO